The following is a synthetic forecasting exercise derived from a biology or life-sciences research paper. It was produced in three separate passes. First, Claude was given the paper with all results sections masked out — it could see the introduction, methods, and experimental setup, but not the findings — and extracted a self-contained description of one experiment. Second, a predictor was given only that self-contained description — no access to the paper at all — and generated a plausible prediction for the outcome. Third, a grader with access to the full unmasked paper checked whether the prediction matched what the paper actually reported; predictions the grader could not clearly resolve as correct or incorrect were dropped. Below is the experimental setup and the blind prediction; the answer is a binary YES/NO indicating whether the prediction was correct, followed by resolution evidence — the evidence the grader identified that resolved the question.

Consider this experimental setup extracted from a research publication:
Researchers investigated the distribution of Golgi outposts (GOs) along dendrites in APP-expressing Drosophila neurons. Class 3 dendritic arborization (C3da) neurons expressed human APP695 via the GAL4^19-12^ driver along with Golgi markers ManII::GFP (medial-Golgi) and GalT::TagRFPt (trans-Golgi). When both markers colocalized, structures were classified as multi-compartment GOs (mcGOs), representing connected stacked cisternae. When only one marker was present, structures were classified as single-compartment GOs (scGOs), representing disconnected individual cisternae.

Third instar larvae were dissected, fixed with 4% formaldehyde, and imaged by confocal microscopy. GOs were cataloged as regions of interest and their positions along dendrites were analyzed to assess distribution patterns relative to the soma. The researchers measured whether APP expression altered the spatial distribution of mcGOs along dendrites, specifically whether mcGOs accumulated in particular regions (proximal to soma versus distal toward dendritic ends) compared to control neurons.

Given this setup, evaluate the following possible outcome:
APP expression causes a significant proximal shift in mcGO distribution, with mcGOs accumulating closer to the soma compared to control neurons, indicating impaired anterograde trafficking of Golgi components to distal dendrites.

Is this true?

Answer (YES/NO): NO